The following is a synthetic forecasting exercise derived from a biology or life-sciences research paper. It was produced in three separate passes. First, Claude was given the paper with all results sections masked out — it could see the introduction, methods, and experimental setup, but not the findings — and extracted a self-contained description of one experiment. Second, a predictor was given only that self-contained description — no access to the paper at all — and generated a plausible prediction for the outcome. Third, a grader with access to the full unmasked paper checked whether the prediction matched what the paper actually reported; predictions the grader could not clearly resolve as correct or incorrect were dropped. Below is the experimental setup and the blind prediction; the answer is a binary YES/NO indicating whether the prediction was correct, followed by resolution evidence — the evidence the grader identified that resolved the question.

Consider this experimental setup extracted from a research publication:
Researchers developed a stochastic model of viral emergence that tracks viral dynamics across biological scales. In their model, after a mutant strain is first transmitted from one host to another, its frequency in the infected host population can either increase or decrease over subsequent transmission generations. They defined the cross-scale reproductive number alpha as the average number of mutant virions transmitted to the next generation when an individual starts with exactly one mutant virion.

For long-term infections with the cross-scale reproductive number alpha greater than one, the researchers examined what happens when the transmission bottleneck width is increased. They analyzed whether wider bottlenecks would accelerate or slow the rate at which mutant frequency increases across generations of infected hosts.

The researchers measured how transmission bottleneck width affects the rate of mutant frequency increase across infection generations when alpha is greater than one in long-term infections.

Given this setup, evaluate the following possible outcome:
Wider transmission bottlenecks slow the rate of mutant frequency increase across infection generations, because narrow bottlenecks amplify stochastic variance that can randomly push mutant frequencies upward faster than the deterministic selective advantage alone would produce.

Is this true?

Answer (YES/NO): NO